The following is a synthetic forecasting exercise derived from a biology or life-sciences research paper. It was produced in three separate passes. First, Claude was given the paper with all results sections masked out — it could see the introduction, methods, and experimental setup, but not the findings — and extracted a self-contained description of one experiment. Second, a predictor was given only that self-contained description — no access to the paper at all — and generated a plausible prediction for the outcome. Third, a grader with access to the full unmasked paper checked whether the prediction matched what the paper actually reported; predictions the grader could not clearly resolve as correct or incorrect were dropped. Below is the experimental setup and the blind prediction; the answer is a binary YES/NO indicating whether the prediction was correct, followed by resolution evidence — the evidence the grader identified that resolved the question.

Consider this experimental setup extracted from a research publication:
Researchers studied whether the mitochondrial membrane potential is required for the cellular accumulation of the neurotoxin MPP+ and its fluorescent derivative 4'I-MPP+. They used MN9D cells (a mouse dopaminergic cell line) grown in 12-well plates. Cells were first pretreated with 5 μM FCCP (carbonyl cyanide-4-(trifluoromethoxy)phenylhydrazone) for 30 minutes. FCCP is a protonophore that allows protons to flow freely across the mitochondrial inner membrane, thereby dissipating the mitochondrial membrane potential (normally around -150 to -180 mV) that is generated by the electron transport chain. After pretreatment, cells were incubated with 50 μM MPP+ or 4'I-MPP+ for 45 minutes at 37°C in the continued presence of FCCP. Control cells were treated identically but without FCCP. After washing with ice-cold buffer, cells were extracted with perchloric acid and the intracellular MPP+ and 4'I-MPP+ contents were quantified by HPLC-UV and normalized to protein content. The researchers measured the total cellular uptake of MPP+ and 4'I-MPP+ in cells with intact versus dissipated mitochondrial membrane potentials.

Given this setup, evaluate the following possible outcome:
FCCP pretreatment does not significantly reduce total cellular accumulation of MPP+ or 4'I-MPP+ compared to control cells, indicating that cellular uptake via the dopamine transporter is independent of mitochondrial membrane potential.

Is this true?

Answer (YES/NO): NO